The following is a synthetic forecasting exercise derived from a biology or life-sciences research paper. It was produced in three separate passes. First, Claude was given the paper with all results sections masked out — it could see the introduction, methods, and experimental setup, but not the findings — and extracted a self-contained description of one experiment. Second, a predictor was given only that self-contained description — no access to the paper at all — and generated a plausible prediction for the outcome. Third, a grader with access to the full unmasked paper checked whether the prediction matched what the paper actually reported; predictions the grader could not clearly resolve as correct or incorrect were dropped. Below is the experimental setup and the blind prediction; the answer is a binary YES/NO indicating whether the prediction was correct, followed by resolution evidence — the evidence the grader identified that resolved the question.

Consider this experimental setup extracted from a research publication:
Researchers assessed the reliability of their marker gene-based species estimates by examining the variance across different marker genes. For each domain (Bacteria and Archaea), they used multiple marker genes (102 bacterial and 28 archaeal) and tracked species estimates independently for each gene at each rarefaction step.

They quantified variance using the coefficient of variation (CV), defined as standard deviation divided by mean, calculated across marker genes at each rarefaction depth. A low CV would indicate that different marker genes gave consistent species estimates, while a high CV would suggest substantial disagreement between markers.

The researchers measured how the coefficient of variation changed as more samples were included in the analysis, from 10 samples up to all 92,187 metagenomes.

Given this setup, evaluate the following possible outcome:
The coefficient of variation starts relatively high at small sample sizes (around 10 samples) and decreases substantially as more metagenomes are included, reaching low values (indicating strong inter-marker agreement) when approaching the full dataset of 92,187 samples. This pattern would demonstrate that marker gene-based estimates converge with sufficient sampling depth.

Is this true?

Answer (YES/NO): NO